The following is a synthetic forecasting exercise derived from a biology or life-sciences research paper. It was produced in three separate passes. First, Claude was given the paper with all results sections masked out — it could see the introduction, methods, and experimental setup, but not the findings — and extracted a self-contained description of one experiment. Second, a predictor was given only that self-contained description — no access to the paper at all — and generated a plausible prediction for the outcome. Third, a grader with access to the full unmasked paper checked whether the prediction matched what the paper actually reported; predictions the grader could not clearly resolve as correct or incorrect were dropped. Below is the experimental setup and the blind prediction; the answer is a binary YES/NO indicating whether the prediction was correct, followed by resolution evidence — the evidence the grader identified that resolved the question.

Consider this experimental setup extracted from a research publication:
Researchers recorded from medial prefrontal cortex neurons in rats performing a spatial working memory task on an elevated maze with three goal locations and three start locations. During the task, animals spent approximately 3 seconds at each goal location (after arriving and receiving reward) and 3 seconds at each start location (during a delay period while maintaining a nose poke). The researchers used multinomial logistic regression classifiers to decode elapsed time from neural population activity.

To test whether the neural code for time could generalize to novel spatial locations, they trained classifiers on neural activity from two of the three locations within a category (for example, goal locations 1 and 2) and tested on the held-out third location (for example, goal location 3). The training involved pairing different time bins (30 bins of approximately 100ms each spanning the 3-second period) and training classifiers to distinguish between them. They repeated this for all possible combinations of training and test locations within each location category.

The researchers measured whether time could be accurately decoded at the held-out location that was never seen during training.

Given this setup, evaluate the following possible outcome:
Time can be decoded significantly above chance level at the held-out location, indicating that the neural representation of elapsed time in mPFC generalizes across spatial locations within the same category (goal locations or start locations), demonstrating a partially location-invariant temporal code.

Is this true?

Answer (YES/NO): YES